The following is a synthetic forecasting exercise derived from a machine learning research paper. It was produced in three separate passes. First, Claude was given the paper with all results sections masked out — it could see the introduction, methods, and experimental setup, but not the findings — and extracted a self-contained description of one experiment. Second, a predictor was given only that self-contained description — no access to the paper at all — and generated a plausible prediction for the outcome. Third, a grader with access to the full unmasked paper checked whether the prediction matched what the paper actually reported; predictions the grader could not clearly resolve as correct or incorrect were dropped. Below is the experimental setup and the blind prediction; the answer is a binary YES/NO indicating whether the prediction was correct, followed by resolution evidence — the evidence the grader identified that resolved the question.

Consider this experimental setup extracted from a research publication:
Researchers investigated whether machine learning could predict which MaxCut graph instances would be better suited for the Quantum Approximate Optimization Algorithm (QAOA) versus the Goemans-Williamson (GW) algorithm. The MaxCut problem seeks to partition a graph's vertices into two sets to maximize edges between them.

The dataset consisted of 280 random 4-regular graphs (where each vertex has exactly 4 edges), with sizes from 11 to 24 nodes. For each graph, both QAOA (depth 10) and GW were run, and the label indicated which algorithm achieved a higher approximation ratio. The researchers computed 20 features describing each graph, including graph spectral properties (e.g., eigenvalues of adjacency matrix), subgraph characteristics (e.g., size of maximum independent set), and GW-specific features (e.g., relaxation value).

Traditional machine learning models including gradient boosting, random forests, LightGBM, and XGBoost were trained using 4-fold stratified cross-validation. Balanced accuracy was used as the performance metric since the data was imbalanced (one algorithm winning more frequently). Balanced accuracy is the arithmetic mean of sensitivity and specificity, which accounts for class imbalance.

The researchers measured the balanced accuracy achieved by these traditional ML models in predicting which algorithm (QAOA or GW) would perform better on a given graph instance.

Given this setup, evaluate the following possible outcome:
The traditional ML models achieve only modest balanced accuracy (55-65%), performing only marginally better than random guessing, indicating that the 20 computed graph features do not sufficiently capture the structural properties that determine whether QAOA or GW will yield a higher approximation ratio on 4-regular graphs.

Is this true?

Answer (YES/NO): NO